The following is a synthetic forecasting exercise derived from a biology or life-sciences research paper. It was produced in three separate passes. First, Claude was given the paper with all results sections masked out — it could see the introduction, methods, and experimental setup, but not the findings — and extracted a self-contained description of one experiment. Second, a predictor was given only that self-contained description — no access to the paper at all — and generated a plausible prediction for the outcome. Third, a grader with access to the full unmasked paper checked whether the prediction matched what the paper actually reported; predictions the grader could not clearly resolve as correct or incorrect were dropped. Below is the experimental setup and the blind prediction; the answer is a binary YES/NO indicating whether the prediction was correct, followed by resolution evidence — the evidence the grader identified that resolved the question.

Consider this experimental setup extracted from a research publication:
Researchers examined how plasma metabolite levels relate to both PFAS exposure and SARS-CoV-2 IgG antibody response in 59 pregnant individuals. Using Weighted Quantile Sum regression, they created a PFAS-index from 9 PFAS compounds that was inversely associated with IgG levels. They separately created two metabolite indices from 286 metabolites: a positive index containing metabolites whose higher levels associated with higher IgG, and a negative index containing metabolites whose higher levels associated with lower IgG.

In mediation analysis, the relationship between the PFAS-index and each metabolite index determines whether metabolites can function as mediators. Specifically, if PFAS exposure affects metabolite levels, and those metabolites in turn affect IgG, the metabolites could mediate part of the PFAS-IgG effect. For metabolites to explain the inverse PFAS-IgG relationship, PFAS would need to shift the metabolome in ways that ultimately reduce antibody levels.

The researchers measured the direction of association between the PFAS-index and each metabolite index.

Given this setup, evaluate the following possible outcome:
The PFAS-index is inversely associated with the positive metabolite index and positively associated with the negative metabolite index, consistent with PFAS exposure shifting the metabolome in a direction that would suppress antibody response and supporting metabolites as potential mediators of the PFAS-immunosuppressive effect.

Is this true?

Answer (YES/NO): YES